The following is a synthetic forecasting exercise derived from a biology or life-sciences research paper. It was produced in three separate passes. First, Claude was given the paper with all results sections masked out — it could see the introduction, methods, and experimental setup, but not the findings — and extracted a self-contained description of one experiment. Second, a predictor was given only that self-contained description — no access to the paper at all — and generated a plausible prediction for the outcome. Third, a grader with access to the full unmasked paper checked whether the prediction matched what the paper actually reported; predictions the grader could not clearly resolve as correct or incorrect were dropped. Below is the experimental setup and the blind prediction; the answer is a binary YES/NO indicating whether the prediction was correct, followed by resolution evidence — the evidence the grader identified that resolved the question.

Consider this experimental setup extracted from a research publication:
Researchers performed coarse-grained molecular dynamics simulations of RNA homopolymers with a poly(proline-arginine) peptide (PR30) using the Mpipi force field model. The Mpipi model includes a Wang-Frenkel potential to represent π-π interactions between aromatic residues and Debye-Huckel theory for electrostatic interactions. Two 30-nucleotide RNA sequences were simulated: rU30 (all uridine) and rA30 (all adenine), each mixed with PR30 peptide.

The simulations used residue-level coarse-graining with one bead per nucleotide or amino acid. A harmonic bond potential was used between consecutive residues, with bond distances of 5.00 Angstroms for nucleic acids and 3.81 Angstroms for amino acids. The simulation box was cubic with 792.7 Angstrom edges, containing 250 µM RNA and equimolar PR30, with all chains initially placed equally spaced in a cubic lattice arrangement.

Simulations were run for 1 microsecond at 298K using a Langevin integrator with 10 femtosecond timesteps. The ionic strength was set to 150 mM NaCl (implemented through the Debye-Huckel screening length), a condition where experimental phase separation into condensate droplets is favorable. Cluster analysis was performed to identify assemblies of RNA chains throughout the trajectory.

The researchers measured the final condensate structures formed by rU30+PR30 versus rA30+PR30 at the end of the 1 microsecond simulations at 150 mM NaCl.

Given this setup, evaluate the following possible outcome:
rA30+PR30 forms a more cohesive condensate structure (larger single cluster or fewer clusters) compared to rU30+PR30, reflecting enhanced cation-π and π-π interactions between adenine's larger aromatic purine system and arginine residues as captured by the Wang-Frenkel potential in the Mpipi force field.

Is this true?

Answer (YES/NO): YES